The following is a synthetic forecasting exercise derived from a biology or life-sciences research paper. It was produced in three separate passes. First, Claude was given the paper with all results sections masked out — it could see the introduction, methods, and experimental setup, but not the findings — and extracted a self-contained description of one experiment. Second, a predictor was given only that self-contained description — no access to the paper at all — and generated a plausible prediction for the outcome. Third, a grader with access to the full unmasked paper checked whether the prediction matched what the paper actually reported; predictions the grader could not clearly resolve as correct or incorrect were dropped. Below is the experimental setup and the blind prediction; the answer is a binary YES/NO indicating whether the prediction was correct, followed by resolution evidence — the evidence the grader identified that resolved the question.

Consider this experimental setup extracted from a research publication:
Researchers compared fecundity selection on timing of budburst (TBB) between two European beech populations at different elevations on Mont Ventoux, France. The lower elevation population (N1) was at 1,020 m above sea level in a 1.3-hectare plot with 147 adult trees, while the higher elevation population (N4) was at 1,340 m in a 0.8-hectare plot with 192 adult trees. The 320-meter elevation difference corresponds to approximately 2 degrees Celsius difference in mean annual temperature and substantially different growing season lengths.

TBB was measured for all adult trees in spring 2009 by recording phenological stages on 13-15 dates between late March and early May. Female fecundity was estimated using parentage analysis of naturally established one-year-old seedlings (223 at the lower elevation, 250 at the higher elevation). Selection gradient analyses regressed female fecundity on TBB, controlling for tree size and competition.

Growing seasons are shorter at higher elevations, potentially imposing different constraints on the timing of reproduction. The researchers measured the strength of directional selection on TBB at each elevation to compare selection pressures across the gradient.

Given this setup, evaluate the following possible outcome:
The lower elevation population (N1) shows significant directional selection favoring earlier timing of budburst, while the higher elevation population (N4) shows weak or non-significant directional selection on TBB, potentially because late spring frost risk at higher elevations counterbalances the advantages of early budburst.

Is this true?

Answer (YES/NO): NO